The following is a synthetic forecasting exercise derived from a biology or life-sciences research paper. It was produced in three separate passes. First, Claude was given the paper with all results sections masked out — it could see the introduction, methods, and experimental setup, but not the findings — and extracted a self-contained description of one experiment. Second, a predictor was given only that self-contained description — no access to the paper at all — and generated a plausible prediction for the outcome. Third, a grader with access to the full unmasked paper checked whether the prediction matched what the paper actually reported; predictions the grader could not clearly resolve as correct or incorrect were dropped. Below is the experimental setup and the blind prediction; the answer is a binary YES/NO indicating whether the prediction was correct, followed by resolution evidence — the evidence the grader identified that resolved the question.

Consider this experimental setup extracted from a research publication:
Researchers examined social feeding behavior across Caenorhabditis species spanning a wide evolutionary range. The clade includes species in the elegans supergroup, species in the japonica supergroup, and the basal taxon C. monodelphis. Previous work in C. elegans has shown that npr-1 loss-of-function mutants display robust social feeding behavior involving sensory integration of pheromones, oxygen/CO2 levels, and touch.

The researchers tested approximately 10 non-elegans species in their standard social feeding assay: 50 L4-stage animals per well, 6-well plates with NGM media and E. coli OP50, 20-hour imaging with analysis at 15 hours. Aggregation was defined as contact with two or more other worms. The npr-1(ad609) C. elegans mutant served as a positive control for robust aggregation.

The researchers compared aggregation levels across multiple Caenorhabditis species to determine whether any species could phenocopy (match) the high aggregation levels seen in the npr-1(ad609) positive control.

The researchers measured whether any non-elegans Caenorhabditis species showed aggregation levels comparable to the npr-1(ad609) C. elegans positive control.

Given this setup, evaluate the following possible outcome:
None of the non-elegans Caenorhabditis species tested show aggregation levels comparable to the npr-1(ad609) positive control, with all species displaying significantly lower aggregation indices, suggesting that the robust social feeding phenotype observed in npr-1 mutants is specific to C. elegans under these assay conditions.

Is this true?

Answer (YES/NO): YES